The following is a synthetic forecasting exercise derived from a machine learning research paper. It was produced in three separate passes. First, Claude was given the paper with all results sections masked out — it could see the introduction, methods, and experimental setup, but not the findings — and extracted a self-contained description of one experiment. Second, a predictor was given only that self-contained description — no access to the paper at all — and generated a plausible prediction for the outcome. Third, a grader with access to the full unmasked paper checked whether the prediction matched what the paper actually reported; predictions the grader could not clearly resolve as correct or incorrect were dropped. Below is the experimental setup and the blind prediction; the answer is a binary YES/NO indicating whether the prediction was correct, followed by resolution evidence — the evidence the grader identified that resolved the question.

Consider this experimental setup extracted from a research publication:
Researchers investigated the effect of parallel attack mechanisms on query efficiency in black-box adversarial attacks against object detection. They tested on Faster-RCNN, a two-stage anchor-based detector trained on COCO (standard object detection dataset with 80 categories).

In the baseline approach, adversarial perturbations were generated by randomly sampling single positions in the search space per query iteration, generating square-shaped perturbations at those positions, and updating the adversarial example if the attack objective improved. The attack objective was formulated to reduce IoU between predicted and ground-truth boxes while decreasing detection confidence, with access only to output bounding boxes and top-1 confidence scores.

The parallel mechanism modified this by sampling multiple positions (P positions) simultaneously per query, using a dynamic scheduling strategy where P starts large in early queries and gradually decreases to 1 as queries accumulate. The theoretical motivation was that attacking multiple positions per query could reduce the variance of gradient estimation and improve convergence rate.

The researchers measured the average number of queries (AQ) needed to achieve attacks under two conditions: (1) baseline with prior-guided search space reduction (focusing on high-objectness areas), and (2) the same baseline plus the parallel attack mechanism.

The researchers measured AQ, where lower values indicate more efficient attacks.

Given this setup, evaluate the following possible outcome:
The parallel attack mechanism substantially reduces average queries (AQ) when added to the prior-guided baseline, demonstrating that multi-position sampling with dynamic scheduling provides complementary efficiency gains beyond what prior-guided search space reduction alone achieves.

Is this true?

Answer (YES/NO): NO